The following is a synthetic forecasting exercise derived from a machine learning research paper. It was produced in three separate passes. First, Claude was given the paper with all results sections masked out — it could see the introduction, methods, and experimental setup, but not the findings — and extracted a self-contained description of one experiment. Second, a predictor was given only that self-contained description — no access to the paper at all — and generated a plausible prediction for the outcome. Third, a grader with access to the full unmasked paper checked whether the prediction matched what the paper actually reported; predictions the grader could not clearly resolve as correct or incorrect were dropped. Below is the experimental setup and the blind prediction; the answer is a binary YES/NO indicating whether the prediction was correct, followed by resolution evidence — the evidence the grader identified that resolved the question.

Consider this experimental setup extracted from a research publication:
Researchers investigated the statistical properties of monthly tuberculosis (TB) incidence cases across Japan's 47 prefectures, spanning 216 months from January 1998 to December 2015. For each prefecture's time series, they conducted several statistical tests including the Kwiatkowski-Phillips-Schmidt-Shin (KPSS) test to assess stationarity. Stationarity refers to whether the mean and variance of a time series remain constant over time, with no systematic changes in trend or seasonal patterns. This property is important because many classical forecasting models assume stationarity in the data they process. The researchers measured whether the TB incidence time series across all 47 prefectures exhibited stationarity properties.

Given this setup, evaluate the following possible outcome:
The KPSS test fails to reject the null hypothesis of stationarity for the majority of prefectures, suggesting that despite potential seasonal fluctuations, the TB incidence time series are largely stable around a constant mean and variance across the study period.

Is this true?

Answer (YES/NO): NO